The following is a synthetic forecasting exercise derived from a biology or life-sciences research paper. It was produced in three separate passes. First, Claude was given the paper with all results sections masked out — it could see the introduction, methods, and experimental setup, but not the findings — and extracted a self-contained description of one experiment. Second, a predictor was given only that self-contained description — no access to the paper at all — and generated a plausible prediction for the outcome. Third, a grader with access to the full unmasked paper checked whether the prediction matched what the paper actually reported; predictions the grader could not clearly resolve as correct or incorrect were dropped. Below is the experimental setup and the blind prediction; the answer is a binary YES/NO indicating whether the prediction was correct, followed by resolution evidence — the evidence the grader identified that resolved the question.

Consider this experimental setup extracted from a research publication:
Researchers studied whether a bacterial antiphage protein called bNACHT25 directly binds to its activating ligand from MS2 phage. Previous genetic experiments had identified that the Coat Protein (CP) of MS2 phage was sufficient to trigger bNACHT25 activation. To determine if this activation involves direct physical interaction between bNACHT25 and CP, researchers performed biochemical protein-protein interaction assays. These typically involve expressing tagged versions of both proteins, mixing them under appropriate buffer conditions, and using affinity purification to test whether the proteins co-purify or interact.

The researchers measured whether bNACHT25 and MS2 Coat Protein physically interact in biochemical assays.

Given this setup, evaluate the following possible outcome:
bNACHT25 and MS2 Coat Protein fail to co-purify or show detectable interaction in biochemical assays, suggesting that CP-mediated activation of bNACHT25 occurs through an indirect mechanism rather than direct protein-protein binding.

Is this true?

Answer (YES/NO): YES